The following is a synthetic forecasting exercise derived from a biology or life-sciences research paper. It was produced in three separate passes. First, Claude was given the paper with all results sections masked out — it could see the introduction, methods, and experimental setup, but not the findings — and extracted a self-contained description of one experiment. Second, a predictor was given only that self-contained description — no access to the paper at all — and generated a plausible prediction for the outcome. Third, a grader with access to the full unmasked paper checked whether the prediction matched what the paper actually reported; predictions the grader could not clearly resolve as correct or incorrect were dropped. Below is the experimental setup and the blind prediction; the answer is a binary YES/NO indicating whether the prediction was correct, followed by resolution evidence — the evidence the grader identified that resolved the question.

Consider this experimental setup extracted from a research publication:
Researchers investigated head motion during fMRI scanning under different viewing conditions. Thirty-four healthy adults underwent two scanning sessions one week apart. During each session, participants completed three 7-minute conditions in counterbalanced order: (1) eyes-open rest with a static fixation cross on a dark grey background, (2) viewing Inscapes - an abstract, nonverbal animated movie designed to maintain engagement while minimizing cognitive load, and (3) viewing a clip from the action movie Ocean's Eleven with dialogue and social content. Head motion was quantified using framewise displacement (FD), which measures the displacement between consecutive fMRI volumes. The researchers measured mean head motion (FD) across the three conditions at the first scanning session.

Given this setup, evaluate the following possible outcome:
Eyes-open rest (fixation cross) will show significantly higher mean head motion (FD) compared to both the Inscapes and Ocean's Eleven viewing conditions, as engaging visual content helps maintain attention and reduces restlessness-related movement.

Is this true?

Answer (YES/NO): YES